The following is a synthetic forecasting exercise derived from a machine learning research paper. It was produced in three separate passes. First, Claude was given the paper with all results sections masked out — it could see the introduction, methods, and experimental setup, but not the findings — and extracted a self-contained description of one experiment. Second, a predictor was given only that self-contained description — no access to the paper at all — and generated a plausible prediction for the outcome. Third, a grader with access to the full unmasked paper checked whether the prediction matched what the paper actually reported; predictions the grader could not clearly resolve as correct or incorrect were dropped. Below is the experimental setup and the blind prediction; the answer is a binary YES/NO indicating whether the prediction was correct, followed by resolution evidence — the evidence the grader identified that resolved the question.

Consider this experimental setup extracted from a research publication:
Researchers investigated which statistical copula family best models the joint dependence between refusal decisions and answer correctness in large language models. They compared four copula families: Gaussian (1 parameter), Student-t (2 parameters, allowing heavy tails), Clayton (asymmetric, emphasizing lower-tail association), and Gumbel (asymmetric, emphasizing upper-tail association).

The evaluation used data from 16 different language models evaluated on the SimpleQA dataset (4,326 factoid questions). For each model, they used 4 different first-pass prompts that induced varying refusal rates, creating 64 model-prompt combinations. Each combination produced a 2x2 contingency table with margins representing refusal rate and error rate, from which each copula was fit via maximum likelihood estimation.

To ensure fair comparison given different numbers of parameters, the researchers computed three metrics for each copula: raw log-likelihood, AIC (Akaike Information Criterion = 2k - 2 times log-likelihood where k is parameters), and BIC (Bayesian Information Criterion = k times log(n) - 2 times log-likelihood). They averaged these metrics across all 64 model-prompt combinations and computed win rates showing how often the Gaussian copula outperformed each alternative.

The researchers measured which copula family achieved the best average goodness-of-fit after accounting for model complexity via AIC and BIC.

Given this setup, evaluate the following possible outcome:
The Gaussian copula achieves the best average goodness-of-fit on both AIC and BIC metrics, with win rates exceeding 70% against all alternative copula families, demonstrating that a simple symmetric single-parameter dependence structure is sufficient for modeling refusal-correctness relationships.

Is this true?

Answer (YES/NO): NO